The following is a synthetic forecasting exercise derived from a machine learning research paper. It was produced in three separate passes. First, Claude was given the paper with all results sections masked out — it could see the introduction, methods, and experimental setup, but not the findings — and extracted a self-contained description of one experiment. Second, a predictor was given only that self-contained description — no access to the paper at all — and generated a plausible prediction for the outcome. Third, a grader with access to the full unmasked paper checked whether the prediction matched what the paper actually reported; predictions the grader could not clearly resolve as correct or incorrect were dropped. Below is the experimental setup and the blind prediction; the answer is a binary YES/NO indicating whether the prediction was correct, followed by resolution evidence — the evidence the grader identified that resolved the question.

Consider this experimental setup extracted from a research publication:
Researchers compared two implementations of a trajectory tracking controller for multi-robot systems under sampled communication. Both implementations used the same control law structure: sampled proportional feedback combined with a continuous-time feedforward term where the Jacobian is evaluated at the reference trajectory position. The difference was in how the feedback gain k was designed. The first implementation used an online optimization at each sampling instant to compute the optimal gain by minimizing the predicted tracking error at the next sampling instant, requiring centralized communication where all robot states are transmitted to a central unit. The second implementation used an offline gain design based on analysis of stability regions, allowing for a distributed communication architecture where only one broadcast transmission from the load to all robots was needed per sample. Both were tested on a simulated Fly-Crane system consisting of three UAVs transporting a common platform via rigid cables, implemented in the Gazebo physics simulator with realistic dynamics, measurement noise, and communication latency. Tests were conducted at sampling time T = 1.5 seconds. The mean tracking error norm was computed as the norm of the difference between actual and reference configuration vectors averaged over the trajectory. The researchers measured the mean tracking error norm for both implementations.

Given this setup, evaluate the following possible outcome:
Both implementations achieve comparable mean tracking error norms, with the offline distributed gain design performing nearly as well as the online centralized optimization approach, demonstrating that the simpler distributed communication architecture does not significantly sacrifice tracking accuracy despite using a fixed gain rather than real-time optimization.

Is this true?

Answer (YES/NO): YES